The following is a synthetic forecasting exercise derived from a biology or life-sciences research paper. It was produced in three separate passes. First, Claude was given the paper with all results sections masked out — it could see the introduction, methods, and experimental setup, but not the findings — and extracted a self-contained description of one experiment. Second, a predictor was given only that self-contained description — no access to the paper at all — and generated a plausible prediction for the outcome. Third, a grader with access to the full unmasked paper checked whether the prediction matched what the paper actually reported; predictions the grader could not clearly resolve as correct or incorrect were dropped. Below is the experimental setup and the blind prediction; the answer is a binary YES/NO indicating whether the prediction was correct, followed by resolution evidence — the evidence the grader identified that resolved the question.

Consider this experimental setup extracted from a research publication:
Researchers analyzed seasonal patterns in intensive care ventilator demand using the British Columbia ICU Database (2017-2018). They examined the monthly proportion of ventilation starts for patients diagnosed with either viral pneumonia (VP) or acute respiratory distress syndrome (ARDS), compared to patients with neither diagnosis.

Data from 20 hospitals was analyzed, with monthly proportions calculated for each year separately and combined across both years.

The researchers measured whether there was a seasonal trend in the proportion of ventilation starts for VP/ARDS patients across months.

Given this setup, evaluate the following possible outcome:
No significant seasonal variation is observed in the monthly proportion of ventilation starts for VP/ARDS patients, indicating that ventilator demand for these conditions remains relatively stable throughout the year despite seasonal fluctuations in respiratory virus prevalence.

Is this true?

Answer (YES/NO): NO